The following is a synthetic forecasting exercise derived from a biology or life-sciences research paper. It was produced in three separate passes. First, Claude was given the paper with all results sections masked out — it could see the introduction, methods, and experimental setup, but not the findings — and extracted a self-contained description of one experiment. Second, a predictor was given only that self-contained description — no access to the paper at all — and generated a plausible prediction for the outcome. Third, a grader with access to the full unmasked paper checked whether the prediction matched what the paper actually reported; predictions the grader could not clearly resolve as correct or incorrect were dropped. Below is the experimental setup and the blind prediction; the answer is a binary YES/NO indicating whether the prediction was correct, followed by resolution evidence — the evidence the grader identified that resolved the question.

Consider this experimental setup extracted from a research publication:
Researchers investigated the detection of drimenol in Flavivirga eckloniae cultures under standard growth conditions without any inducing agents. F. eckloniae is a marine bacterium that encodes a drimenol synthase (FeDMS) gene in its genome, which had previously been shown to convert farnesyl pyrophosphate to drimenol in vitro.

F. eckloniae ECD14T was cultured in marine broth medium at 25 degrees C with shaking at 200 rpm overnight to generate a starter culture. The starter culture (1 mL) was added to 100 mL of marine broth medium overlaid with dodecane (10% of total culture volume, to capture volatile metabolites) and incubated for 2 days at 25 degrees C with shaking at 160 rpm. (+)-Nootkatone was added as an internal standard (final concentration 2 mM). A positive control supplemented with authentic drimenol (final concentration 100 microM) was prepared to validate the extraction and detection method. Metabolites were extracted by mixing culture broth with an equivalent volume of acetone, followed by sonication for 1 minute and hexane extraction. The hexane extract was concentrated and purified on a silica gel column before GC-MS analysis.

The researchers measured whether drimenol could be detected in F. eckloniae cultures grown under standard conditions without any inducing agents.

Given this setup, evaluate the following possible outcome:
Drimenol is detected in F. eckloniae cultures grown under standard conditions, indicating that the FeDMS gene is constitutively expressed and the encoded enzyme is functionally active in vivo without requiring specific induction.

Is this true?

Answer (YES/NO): NO